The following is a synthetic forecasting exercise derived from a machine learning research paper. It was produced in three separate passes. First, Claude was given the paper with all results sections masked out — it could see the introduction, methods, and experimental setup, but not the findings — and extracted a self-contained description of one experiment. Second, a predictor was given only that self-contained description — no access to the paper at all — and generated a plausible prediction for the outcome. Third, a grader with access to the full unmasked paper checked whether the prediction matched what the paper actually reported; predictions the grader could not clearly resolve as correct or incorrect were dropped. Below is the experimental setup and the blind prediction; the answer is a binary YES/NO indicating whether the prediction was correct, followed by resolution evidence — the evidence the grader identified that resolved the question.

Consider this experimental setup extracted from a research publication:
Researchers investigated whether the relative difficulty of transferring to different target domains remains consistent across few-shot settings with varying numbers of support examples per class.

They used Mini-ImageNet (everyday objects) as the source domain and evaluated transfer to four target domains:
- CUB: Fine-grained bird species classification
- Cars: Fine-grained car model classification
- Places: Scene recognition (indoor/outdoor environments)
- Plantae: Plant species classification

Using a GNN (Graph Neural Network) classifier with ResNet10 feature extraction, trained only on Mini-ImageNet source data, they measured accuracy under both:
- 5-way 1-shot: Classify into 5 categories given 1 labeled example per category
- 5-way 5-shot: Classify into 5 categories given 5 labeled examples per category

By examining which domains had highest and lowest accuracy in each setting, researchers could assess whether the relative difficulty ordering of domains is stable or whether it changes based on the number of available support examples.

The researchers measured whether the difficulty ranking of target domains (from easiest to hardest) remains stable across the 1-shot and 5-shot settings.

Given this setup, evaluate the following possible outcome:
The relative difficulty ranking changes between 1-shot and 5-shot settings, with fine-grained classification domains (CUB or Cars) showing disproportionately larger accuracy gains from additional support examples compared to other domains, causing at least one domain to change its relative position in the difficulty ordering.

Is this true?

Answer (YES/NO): NO